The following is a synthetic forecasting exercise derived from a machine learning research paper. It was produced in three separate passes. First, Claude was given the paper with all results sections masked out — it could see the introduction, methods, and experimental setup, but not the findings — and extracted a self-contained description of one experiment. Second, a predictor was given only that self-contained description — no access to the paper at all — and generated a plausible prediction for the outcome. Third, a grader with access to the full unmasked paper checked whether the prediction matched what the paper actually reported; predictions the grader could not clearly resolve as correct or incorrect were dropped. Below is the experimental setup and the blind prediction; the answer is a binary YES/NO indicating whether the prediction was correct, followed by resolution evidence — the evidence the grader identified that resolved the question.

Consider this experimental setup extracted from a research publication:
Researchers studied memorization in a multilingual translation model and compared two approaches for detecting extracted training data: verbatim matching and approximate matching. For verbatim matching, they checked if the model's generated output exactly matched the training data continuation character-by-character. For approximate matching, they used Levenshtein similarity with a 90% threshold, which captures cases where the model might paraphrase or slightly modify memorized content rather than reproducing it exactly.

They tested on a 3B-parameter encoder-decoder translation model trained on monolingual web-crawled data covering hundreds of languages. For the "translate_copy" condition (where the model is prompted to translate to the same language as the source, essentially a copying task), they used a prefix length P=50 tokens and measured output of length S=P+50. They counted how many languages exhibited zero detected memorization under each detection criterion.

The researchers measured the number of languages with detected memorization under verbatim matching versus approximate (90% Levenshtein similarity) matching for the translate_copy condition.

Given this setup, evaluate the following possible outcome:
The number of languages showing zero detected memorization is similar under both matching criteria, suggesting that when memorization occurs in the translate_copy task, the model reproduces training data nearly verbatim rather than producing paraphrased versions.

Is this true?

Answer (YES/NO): NO